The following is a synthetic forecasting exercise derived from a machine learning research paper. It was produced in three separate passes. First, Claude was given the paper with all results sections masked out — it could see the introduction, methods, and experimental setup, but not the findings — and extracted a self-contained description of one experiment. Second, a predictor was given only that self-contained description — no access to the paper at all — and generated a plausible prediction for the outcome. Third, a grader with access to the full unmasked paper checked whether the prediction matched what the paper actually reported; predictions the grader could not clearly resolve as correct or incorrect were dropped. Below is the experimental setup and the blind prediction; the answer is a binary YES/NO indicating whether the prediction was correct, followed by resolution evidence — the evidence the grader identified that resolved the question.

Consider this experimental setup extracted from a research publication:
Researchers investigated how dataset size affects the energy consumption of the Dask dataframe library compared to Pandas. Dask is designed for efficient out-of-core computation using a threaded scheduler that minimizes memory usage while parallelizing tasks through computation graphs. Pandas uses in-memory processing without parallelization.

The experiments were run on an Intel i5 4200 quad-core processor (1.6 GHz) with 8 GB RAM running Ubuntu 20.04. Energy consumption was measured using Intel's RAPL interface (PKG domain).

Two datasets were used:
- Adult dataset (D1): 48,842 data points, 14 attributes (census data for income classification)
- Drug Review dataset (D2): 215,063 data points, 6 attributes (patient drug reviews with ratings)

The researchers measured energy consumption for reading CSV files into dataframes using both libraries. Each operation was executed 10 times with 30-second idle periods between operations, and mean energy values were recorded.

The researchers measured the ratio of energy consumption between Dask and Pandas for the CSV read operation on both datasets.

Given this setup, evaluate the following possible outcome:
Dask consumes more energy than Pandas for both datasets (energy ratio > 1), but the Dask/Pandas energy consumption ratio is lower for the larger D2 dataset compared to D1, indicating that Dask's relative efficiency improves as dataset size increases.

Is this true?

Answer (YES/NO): NO